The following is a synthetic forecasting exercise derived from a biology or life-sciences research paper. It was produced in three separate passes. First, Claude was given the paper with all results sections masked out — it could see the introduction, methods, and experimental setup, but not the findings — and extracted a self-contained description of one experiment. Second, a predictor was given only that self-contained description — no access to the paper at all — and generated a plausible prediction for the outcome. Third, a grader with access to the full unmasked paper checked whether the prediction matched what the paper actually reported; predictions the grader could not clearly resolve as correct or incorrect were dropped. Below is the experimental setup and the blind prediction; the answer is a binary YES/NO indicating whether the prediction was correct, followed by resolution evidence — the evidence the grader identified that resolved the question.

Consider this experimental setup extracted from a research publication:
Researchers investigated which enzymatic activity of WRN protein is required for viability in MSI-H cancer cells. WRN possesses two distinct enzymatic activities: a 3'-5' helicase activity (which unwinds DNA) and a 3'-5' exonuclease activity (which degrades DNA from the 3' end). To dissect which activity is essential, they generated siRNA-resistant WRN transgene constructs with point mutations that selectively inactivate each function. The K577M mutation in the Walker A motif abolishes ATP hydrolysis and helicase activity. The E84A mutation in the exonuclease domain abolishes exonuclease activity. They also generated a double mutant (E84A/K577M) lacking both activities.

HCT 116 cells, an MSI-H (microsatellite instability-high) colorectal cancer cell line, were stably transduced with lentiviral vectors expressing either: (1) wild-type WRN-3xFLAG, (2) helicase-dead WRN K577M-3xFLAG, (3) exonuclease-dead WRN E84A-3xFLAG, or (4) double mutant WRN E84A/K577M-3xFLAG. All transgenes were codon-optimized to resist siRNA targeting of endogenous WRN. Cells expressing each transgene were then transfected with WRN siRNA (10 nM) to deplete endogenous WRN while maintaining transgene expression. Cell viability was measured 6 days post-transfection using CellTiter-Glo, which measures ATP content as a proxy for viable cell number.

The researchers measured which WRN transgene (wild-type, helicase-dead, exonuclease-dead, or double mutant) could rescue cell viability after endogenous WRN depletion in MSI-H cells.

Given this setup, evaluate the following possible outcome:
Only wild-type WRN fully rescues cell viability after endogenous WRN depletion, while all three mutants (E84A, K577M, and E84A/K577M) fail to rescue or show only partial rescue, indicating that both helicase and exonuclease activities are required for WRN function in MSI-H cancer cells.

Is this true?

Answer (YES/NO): NO